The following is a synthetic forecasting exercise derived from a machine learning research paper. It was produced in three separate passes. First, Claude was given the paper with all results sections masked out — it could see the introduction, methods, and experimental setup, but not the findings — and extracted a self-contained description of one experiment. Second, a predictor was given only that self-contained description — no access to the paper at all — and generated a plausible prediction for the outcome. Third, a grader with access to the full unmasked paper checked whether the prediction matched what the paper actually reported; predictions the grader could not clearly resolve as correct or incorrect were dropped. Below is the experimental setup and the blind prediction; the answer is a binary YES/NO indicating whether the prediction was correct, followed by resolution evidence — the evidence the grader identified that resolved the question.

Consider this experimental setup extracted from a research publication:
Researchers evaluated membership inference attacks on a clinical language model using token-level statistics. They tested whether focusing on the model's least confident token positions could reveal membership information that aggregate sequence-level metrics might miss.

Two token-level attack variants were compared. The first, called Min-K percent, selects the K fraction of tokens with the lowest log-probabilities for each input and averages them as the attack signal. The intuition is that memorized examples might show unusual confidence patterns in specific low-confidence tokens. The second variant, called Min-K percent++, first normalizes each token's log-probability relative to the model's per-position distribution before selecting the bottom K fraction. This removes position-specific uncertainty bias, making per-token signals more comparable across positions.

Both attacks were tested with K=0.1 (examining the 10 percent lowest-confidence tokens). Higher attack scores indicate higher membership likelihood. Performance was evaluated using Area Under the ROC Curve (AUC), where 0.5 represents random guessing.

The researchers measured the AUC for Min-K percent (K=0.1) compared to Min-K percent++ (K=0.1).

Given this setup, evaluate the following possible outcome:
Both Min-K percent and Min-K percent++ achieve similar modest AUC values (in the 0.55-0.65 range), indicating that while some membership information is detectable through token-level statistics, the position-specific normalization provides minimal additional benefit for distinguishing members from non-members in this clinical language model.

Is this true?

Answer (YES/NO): NO